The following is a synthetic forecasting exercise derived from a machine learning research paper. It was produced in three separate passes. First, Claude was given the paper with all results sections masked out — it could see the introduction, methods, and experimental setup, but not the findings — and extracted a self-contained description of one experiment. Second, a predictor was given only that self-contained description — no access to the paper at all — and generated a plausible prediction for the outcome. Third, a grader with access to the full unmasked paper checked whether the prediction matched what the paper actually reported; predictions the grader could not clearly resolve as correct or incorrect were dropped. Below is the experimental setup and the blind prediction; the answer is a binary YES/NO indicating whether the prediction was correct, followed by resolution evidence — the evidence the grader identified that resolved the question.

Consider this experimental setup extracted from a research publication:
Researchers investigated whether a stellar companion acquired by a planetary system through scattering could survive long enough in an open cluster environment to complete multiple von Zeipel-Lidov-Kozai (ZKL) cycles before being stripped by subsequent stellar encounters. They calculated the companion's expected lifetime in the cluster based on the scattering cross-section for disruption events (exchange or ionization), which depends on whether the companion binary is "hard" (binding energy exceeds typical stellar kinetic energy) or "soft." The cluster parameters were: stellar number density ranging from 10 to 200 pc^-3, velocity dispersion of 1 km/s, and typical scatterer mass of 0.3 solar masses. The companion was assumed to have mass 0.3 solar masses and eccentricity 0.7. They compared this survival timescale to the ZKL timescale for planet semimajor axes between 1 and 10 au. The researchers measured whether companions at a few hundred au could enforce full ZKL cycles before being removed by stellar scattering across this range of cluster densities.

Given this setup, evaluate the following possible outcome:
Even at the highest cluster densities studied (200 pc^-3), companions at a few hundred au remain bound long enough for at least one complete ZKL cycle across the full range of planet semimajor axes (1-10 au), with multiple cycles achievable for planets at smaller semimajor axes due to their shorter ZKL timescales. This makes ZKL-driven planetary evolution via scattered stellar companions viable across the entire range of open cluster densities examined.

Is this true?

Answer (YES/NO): YES